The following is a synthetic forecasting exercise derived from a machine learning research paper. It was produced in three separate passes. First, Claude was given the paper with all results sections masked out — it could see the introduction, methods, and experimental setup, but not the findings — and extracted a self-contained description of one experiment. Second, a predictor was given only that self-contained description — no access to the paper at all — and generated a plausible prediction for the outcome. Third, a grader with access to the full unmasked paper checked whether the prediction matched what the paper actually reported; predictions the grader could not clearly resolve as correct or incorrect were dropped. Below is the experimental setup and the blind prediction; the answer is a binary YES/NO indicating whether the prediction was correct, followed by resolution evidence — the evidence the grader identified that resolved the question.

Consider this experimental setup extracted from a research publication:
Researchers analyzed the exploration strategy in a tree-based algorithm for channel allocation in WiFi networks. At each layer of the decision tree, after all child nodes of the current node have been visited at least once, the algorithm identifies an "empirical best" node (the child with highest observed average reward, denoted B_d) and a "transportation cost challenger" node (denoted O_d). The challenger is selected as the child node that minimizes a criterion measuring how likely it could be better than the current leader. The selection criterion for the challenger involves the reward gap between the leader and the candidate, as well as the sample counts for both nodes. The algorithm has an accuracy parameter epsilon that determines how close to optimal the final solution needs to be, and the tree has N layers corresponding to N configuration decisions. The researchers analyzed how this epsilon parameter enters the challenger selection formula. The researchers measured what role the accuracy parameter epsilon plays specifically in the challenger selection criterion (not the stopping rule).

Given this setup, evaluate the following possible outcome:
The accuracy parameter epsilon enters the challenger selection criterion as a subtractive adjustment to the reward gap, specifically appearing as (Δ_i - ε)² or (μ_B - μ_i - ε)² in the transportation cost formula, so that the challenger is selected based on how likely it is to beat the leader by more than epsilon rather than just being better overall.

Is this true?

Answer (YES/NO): NO